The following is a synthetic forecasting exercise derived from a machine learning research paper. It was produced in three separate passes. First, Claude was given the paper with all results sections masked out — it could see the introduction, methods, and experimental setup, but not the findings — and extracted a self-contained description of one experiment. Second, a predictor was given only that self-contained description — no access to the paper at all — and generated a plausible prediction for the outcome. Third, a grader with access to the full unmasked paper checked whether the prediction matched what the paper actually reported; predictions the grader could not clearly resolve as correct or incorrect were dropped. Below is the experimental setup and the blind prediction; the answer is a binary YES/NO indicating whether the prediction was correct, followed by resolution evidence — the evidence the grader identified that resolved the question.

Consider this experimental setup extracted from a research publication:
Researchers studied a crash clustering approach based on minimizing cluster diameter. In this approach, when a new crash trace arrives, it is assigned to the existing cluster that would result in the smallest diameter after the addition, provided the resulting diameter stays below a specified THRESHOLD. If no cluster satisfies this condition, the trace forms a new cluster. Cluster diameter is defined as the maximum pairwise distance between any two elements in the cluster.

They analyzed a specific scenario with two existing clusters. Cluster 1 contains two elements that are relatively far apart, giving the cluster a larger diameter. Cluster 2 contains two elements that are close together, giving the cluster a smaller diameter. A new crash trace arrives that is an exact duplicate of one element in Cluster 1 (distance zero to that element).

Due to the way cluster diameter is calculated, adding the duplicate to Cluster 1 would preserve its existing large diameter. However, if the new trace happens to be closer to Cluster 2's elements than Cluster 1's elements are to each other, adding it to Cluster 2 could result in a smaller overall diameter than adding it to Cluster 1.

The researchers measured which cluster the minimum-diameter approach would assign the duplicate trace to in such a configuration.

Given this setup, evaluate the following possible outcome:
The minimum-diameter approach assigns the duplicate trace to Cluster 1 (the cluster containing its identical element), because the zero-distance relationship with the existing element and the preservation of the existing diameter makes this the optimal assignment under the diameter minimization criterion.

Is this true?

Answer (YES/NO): NO